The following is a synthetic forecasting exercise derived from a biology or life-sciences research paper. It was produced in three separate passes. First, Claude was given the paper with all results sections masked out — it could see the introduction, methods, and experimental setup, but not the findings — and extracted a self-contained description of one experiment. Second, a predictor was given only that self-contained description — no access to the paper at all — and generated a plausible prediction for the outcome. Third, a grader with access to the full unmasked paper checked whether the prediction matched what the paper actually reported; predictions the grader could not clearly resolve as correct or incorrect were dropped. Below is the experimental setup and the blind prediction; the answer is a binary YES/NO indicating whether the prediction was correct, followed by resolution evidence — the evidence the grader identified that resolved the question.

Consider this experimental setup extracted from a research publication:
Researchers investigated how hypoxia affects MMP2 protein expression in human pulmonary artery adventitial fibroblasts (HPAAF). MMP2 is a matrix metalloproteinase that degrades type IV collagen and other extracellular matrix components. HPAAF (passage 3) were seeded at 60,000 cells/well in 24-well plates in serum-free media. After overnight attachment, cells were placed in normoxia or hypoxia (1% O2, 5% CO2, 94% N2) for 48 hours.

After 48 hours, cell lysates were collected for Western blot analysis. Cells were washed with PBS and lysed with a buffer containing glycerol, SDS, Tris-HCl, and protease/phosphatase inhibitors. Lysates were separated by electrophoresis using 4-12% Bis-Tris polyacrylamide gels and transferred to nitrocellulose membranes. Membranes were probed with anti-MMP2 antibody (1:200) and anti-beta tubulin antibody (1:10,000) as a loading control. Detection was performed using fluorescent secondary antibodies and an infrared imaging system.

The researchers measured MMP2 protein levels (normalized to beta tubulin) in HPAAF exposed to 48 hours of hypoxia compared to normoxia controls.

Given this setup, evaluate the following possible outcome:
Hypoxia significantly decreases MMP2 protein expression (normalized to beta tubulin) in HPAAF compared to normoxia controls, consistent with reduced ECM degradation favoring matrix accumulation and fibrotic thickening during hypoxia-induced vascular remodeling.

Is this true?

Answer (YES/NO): YES